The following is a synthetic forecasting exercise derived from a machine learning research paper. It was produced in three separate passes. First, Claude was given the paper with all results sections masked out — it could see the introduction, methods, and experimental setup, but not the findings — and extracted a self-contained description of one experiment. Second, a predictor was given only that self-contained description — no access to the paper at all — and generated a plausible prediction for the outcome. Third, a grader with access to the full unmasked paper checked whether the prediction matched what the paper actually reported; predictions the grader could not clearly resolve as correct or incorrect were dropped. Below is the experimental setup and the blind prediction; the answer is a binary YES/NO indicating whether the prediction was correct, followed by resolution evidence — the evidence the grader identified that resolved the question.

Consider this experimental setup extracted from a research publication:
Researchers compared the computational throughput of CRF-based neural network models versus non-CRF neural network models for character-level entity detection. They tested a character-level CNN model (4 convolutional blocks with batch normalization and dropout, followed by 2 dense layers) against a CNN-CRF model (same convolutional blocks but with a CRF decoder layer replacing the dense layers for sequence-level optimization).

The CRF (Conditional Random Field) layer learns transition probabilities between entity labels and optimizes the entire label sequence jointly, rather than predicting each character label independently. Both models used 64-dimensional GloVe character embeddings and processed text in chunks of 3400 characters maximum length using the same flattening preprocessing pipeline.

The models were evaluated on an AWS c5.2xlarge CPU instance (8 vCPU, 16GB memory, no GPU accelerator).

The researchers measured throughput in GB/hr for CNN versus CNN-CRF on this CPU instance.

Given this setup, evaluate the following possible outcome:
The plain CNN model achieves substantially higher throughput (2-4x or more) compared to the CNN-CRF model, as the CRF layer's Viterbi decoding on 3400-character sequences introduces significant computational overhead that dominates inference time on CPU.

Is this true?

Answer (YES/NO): YES